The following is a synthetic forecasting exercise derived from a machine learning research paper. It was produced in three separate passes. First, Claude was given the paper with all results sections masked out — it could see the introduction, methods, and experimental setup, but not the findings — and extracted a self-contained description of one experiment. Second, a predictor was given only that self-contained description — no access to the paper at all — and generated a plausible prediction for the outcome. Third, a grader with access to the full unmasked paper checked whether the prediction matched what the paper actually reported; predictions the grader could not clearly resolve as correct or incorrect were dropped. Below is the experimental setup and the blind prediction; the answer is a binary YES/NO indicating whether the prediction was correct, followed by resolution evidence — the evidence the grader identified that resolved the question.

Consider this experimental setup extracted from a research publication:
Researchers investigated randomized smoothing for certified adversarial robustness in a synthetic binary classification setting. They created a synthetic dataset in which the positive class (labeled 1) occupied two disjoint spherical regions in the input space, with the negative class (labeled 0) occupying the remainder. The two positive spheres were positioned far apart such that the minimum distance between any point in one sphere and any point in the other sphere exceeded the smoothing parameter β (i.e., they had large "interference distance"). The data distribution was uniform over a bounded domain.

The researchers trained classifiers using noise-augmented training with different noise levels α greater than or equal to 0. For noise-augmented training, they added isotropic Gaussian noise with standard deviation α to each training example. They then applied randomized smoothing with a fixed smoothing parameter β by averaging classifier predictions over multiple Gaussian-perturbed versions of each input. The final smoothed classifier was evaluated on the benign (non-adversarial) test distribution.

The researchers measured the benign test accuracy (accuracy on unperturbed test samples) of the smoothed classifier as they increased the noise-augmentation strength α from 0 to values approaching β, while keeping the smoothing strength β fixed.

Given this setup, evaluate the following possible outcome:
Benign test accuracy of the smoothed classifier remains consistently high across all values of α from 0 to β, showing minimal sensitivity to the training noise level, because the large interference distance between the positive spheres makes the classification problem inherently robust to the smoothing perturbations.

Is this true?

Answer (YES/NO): NO